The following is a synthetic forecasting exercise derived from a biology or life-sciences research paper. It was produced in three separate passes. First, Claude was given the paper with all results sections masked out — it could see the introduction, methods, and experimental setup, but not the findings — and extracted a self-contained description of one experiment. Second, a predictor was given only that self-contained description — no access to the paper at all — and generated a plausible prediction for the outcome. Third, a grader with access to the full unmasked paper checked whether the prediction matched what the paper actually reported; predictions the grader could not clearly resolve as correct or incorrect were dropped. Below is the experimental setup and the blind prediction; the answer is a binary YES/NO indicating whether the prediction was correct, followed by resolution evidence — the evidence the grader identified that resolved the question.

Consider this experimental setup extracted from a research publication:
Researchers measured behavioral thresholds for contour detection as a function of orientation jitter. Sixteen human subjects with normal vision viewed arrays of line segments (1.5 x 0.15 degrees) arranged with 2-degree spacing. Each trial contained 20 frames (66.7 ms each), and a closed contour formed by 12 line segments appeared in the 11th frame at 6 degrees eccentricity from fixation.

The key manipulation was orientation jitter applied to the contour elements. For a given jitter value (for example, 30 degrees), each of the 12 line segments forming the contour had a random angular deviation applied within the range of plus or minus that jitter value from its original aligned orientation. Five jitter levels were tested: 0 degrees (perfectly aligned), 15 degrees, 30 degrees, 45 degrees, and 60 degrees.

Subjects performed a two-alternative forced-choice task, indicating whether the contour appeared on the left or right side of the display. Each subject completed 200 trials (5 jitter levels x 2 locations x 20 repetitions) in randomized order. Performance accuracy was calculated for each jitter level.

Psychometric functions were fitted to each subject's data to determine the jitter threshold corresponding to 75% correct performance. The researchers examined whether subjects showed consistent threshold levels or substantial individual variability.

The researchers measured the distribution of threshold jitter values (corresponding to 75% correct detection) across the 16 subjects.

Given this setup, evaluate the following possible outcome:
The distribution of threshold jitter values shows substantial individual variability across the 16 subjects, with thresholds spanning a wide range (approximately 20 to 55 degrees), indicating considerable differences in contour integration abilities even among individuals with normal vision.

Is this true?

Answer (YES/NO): NO